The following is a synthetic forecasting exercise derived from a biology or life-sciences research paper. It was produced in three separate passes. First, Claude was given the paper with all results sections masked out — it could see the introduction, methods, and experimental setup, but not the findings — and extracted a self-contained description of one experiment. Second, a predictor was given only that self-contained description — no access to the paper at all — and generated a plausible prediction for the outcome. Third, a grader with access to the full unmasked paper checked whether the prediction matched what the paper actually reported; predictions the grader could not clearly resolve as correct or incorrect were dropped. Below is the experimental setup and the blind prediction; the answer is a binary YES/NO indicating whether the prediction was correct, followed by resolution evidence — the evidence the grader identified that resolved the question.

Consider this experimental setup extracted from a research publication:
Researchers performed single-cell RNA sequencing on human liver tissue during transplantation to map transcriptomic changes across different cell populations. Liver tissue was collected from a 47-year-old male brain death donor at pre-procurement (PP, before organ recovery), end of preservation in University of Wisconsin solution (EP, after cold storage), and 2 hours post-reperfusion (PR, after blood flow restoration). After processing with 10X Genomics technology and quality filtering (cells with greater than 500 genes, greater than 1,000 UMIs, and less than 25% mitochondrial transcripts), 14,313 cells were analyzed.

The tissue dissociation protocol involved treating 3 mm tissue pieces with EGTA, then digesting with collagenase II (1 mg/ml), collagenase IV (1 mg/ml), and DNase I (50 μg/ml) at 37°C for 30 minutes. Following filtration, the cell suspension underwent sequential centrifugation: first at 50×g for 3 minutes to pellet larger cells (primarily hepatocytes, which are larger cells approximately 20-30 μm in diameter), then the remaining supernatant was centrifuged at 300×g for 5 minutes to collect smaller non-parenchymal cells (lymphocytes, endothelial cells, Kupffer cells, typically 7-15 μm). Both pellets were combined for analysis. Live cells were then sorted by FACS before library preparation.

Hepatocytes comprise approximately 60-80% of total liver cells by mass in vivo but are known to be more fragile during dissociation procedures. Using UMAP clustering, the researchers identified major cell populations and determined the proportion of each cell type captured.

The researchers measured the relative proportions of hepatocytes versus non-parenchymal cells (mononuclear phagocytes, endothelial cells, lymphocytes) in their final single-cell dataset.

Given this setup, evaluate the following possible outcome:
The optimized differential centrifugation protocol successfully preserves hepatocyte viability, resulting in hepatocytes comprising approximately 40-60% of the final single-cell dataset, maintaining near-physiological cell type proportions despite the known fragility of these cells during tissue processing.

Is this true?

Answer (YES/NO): NO